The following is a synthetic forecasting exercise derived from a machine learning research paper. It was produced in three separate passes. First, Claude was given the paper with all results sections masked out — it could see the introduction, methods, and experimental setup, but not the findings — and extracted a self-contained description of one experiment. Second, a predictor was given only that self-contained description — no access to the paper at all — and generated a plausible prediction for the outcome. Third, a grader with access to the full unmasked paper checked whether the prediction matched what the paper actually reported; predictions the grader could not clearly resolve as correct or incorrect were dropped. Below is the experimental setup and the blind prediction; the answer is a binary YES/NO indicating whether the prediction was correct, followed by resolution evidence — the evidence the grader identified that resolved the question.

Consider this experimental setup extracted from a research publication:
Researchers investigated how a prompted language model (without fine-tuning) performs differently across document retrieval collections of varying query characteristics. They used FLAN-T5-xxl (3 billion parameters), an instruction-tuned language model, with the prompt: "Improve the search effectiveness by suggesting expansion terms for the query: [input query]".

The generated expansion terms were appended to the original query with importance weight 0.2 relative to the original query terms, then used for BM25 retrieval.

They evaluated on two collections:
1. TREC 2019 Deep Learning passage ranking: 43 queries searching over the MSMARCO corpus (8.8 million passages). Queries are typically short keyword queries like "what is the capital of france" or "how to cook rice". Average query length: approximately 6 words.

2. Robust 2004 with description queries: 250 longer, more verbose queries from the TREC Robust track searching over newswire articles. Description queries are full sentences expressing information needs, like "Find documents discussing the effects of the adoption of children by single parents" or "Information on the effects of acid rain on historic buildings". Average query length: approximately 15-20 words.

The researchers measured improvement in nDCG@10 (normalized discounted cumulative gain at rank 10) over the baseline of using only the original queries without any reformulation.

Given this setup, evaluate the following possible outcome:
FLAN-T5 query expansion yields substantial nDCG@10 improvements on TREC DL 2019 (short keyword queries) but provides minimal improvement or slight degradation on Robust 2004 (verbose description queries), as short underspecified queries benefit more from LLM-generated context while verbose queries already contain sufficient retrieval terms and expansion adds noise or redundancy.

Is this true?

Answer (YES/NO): NO